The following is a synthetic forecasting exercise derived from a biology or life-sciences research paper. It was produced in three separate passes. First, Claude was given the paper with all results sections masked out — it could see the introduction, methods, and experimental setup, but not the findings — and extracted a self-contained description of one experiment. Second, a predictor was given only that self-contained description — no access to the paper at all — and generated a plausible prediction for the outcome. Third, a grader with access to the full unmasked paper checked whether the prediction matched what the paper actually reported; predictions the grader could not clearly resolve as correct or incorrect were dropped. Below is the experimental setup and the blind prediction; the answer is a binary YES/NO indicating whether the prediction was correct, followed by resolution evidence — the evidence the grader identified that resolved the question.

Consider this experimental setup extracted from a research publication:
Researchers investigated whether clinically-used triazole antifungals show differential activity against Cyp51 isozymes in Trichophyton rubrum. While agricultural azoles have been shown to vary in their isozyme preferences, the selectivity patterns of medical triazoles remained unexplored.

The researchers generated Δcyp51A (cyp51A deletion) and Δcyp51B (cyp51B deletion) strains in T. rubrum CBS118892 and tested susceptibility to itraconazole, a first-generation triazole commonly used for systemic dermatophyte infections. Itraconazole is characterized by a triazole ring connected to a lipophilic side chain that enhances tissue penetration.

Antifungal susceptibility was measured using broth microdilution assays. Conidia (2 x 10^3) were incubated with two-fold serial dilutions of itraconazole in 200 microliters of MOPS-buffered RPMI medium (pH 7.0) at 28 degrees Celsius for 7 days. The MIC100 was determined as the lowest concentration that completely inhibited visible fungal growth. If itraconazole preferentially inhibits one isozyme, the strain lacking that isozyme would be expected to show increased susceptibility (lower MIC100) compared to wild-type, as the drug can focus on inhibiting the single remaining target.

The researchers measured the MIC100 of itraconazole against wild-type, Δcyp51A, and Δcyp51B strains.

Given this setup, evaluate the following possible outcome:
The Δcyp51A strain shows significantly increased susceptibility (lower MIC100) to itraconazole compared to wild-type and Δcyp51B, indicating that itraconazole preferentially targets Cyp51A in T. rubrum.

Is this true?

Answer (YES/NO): NO